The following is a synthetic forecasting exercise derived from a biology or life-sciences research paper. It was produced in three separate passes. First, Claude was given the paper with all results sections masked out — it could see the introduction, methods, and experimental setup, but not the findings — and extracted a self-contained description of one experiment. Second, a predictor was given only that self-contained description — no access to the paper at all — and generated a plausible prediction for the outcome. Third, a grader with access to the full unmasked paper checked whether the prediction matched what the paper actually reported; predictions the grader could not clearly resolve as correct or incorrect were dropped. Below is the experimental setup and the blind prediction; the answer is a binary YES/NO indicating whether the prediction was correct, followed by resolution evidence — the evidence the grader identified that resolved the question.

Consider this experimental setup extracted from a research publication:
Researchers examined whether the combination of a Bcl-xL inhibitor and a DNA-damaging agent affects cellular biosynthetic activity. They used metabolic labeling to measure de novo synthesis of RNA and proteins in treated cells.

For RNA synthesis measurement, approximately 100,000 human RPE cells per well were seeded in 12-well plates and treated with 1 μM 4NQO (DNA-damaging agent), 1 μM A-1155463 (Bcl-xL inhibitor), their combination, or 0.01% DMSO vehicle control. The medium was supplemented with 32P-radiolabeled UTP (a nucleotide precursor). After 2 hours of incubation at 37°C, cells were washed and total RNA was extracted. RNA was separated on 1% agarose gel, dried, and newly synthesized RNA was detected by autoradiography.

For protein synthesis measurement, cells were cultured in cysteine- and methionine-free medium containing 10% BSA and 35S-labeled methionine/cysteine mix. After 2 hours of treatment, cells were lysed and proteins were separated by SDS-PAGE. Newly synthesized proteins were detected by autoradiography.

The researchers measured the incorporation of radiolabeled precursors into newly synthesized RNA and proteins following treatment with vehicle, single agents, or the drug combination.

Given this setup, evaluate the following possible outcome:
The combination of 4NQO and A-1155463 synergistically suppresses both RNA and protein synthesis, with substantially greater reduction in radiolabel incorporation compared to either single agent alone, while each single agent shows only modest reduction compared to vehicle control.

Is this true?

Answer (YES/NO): NO